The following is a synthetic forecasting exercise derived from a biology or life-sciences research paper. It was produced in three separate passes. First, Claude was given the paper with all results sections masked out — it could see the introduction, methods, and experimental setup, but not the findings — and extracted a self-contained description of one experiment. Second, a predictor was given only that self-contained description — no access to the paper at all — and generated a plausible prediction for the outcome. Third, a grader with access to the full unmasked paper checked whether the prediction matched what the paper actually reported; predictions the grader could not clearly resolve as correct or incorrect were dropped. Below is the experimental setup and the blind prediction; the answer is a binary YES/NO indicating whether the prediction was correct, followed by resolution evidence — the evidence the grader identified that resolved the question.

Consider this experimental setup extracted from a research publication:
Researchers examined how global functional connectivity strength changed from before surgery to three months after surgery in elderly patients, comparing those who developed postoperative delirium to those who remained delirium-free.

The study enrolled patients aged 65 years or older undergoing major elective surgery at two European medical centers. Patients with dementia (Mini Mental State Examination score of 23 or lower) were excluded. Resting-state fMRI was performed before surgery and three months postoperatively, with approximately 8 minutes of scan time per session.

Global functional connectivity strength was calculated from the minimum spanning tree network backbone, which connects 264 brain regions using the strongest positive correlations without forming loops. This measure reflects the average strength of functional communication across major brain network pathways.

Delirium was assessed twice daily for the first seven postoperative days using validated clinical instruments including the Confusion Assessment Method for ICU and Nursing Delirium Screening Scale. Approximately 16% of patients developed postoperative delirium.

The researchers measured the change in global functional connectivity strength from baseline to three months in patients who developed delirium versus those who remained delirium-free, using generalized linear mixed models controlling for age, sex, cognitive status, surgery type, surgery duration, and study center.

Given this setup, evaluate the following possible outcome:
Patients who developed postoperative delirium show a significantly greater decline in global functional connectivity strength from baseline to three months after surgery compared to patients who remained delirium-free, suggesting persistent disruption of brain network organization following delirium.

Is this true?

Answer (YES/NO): YES